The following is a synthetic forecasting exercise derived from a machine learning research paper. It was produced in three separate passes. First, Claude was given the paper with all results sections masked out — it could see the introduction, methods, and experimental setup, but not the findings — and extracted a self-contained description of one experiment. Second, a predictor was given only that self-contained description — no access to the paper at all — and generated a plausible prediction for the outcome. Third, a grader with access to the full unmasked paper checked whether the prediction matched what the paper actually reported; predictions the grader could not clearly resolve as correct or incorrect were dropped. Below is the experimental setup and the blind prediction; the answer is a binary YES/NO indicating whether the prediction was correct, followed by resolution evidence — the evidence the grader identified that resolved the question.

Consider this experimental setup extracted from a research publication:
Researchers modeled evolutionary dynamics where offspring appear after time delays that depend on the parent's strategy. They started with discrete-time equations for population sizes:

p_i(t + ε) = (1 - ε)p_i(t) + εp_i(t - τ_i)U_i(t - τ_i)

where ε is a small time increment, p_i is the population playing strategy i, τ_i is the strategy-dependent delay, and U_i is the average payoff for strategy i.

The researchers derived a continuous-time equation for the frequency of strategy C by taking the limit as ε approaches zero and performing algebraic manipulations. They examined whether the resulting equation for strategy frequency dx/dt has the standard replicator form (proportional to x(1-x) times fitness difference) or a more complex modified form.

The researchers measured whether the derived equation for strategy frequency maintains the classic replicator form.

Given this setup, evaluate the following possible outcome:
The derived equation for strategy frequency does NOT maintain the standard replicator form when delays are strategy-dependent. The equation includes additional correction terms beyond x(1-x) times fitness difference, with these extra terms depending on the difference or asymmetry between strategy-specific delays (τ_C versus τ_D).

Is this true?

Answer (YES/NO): YES